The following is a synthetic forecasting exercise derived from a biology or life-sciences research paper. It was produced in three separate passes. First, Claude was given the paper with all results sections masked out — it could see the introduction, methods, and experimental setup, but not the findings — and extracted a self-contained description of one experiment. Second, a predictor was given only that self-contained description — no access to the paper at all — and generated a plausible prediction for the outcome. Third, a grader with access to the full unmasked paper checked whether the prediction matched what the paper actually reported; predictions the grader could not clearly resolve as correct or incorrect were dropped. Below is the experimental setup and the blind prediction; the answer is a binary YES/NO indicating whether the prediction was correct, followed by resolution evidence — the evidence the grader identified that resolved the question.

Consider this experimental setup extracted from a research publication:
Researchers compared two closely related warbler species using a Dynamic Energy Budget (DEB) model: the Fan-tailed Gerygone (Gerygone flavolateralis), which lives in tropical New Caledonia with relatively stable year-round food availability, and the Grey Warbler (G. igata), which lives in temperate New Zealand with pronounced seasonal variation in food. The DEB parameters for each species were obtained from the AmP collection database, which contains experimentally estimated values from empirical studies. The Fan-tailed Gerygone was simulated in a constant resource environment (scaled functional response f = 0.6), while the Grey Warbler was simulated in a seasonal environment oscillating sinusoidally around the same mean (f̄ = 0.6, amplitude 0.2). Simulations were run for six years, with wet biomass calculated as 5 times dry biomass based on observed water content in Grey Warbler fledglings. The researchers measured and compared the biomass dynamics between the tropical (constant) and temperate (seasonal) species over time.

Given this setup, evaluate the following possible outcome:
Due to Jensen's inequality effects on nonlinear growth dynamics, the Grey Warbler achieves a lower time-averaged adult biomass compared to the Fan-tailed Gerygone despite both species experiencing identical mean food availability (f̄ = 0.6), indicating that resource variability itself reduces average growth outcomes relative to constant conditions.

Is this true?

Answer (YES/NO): NO